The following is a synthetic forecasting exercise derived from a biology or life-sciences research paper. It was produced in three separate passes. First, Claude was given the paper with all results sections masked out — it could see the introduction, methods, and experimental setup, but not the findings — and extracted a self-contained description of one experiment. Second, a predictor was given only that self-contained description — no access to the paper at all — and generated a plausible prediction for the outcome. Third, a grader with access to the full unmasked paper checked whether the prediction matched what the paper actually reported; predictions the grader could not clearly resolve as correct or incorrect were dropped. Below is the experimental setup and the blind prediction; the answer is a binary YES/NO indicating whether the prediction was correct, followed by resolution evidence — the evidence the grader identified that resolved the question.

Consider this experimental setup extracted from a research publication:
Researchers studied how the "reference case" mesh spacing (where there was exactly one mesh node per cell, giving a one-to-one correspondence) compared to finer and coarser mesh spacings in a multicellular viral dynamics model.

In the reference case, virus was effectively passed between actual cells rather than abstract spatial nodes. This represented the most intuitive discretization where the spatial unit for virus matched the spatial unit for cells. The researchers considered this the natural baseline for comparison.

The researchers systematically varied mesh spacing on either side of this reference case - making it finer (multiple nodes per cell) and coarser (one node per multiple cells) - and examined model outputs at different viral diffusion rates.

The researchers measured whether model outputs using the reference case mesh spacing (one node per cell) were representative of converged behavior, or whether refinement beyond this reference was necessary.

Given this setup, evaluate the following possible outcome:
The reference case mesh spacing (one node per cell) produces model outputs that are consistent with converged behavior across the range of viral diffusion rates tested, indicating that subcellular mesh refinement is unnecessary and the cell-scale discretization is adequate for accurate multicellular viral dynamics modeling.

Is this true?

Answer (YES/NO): NO